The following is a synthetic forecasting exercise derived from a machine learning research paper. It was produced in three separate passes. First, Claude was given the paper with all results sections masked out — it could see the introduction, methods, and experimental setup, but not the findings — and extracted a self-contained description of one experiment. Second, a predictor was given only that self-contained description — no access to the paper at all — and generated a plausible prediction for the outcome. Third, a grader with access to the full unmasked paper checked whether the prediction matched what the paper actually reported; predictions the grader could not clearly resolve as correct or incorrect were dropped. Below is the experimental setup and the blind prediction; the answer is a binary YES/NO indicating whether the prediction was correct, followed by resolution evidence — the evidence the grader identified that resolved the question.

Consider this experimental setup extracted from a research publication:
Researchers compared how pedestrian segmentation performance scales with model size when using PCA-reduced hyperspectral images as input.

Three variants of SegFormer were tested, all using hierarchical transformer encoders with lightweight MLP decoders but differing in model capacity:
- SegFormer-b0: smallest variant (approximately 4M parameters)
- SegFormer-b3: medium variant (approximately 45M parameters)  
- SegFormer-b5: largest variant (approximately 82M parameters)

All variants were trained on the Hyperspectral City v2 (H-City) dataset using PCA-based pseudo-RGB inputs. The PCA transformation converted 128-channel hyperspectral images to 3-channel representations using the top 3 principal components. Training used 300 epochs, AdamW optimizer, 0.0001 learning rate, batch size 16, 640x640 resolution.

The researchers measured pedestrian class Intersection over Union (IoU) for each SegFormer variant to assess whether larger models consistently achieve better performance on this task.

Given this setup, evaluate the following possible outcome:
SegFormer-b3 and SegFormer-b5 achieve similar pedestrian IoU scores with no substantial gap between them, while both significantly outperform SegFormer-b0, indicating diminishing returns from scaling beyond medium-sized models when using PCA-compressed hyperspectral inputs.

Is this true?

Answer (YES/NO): YES